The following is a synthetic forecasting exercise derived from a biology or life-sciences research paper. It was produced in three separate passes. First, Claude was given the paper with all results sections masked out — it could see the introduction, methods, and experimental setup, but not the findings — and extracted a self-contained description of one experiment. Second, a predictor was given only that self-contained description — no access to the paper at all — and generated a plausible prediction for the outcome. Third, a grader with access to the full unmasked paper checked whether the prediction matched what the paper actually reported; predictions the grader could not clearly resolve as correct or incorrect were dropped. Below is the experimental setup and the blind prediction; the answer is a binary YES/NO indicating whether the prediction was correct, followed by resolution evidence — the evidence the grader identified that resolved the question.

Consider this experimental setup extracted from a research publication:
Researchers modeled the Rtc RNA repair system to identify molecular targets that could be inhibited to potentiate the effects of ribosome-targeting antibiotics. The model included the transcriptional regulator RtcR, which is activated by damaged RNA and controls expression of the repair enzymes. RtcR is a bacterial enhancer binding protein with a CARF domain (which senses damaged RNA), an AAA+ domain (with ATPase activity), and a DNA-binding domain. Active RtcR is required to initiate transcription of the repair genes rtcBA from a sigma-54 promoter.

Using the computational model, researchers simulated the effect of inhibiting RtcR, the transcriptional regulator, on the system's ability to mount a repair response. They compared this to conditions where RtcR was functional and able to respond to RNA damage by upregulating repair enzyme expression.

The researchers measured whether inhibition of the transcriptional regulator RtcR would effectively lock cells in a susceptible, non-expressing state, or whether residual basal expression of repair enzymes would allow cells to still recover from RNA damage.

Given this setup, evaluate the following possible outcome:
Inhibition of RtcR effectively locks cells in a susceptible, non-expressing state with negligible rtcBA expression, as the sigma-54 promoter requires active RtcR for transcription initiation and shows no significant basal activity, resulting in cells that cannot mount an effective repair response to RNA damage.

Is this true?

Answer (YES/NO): YES